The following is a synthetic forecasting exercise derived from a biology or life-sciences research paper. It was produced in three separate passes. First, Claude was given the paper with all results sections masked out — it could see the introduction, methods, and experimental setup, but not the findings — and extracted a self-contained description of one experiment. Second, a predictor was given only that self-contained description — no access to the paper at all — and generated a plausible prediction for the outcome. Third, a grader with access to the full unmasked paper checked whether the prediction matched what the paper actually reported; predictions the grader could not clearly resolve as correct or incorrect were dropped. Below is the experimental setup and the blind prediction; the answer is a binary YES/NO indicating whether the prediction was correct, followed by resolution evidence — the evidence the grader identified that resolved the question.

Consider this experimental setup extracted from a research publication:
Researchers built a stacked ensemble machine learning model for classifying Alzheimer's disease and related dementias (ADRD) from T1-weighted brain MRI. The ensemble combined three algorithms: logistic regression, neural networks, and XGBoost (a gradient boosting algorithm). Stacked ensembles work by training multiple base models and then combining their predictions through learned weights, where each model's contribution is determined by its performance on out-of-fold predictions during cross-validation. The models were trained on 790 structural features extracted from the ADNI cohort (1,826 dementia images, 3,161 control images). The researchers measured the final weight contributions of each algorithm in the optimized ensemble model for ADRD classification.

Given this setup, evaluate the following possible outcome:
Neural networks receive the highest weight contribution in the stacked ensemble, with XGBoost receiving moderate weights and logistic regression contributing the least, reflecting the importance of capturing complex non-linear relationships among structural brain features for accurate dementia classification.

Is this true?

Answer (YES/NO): NO